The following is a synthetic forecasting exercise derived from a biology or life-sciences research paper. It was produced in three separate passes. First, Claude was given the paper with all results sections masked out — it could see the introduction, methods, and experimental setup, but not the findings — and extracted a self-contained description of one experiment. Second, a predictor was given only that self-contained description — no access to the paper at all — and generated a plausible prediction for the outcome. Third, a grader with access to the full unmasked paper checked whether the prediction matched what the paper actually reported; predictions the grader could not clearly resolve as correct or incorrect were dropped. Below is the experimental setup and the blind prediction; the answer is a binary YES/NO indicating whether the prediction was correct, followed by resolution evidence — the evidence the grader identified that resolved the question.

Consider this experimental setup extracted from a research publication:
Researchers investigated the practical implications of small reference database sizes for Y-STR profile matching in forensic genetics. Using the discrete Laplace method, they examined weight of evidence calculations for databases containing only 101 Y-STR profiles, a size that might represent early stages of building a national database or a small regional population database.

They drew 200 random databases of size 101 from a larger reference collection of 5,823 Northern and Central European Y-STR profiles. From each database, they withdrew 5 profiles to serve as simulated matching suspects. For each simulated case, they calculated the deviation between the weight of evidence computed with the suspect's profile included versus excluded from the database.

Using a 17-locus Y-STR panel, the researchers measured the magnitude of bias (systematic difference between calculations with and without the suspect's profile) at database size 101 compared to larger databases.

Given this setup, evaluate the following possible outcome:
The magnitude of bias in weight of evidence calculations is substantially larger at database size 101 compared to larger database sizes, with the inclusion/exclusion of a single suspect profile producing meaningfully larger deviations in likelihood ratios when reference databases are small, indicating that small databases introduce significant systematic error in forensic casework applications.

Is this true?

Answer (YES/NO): YES